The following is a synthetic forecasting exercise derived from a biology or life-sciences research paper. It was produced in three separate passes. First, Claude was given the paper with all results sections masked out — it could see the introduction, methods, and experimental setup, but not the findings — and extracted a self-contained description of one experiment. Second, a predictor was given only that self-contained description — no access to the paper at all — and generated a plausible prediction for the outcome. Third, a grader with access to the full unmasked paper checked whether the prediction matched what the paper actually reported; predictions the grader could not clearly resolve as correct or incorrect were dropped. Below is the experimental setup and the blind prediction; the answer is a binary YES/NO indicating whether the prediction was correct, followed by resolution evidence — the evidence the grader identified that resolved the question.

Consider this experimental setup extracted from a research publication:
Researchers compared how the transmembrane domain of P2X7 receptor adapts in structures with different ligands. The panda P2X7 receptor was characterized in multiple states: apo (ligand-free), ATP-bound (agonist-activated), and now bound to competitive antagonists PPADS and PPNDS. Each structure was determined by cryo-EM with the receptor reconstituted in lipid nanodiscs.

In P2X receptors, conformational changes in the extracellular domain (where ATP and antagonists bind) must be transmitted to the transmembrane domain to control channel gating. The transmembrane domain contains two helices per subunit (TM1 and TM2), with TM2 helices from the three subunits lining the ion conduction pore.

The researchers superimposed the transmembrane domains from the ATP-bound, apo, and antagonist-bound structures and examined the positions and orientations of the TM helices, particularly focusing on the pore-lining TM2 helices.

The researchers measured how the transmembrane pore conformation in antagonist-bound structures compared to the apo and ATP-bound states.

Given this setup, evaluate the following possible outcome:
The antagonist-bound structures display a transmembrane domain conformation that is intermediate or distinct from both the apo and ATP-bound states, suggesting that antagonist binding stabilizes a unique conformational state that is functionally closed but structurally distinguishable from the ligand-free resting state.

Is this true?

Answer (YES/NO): NO